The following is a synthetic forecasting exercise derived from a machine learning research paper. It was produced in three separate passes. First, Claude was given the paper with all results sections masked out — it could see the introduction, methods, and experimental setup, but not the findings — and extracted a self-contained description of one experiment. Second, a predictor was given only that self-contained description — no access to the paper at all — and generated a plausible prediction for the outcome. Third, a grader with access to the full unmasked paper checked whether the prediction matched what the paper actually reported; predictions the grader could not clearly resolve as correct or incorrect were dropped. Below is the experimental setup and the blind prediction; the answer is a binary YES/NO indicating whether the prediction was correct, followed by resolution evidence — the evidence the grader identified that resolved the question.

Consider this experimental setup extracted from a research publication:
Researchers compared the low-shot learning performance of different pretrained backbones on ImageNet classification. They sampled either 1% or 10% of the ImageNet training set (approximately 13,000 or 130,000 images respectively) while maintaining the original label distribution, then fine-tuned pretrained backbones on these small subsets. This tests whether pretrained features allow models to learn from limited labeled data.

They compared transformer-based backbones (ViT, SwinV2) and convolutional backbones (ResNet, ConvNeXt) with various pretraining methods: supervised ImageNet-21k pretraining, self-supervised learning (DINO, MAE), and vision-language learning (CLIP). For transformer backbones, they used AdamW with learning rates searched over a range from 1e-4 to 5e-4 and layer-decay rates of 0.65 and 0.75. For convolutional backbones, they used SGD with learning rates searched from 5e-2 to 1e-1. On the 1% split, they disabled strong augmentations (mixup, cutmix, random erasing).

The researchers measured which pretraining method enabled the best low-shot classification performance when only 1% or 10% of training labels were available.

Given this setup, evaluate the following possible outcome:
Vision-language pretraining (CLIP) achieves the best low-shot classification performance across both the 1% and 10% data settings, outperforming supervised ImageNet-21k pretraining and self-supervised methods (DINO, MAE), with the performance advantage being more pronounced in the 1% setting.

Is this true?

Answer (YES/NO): NO